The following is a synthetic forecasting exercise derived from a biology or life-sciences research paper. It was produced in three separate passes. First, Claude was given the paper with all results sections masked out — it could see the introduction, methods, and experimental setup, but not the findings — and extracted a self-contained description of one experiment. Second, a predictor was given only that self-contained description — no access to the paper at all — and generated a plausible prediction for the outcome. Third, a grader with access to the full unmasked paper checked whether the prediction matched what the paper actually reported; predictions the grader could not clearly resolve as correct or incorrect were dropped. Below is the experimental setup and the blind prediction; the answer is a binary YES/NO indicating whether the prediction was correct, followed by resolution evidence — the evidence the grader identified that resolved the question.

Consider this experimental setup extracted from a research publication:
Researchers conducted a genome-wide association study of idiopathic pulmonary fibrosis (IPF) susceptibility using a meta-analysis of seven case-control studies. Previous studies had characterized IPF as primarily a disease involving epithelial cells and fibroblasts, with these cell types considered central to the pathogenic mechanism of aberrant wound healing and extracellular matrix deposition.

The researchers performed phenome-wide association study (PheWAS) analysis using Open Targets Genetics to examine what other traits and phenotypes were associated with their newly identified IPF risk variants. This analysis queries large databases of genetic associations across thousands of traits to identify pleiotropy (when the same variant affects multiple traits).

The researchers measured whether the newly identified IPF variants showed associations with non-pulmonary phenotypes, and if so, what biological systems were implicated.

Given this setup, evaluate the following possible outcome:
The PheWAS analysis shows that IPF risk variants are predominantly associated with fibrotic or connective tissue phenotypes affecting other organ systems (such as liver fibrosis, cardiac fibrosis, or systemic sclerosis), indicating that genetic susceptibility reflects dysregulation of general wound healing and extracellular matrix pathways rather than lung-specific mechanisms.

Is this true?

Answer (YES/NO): NO